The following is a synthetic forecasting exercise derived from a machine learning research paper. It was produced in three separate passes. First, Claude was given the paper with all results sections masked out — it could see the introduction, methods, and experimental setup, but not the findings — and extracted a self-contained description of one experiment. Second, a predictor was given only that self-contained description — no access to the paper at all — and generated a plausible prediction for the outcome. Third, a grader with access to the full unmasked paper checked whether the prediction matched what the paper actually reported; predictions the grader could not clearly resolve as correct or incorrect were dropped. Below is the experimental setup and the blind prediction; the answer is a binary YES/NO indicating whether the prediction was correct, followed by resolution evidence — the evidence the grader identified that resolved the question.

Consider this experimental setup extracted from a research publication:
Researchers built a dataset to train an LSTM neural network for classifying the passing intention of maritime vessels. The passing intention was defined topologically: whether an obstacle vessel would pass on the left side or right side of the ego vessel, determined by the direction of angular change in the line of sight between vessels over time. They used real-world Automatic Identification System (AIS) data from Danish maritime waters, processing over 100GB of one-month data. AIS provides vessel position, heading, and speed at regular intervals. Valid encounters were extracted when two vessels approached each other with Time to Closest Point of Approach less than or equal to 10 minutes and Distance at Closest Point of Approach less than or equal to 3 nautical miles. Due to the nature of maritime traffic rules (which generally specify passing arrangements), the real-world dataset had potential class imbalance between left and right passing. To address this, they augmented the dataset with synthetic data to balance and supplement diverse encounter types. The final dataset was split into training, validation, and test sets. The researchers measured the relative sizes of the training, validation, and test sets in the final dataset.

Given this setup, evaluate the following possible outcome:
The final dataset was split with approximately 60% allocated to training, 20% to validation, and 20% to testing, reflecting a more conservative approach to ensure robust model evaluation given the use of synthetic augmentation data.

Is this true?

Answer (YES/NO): NO